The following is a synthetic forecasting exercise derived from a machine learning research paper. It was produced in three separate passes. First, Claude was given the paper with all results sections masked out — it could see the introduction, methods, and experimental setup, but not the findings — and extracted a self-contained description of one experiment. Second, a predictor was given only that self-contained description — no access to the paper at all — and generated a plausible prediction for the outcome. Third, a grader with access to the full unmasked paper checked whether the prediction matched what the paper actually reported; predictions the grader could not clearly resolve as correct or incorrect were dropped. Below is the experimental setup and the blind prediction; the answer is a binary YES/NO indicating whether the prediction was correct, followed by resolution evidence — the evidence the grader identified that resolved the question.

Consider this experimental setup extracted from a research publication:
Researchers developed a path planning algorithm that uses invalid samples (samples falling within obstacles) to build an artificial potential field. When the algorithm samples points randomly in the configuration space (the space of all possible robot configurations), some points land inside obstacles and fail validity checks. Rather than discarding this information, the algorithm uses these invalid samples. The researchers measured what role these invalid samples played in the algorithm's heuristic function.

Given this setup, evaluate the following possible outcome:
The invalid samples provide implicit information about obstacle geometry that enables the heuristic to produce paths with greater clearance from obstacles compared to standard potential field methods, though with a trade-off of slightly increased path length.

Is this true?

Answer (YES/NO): NO